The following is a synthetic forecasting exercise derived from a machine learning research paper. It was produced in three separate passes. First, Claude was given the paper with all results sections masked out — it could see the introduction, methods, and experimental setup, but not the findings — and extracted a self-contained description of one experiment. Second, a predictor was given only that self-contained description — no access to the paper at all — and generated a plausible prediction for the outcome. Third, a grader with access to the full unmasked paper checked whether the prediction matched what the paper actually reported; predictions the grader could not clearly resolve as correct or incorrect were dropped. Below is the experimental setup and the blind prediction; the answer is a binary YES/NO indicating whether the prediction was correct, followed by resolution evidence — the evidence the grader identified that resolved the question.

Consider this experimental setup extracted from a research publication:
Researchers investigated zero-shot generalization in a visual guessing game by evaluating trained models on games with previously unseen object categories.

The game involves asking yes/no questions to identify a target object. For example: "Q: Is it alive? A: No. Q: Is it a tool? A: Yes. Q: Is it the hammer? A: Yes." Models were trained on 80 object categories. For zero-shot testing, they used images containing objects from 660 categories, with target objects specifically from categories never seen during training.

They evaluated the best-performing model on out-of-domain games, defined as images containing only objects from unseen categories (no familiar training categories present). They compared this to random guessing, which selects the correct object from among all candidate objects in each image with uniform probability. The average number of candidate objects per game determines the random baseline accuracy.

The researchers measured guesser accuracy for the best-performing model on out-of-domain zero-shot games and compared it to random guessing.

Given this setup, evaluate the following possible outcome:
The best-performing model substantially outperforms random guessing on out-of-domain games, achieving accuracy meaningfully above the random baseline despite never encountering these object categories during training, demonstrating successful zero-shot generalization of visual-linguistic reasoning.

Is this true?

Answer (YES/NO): NO